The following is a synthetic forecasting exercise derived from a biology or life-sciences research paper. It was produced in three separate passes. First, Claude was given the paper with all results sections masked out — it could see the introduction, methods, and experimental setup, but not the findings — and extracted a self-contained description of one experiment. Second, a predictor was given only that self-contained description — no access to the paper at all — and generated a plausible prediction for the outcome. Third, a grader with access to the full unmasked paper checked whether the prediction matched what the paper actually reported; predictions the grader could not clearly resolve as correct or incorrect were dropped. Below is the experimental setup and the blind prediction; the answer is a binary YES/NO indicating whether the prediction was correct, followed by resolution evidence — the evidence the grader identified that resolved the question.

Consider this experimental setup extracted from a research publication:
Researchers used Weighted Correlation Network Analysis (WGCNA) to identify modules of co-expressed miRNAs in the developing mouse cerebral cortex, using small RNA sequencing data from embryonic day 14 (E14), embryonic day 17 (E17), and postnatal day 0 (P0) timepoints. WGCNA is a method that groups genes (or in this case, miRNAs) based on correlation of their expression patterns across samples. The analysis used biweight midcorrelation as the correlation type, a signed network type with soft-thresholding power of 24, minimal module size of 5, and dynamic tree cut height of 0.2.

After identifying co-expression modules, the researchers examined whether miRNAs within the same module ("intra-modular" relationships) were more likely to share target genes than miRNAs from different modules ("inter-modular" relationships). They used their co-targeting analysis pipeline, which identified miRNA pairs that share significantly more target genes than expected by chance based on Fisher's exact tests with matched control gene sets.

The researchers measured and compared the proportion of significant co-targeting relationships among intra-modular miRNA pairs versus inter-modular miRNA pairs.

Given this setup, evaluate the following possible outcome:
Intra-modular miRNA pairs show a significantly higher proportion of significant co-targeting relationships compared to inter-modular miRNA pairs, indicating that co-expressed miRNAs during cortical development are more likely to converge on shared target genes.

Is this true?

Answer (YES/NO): NO